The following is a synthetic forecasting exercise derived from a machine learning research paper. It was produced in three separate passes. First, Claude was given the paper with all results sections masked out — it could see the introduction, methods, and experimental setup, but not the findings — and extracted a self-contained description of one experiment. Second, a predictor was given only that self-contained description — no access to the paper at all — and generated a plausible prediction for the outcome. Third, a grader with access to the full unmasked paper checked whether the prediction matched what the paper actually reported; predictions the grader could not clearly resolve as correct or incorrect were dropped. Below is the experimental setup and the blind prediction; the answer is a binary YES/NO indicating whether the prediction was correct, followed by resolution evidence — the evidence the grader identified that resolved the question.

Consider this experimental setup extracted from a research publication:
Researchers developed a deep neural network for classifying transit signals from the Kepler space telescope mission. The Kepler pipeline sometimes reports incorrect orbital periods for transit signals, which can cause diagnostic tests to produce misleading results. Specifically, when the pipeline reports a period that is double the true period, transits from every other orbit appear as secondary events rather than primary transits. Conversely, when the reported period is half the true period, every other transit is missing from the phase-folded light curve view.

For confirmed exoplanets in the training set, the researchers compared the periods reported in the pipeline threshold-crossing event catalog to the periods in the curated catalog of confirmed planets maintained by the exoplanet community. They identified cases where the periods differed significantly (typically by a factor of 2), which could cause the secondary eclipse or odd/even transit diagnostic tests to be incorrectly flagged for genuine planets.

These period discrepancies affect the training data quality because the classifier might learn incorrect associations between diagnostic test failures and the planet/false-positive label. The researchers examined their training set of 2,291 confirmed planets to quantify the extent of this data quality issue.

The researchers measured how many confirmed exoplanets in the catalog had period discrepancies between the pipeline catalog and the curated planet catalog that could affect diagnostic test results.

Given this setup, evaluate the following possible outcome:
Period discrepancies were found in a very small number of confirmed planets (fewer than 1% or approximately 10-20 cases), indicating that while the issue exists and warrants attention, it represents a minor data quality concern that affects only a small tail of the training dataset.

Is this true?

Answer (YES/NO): NO